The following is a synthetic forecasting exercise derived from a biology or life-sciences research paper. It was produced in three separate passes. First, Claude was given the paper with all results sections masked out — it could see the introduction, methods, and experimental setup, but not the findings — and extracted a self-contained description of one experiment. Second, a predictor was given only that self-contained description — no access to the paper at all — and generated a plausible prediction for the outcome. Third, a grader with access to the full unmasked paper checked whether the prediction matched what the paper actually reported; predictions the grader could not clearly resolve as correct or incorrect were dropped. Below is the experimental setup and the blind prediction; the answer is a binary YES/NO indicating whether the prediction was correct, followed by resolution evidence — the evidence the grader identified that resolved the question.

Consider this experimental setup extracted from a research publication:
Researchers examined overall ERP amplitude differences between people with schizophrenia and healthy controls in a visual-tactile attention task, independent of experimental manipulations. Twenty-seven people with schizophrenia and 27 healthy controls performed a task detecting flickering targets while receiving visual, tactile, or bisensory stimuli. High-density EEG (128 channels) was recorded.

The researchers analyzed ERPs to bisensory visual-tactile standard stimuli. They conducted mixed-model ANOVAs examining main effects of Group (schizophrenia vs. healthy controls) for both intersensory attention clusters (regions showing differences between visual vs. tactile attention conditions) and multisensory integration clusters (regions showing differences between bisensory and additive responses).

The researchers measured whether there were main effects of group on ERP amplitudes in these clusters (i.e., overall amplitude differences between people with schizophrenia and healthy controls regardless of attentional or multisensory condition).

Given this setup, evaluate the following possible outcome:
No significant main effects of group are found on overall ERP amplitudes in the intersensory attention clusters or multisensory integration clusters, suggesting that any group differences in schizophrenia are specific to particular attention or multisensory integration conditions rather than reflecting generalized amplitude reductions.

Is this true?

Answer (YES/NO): NO